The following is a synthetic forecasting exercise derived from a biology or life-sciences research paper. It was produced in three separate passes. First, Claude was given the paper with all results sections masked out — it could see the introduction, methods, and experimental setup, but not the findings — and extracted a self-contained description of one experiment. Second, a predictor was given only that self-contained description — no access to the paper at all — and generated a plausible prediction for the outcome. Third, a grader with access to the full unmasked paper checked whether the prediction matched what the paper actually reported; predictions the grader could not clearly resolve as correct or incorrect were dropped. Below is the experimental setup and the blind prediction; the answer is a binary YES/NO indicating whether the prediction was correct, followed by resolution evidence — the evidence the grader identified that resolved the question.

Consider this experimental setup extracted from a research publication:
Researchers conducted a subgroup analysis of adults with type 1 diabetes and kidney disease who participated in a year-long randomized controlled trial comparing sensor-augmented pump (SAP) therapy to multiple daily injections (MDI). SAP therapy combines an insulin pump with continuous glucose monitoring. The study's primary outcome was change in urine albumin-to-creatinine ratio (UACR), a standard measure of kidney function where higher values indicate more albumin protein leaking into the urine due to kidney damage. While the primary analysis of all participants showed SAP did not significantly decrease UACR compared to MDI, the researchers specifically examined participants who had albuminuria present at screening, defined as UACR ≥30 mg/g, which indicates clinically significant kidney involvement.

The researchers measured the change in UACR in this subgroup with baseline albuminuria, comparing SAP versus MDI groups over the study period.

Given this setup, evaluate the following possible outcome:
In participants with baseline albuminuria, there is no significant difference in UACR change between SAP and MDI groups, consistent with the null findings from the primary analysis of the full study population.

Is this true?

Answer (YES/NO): NO